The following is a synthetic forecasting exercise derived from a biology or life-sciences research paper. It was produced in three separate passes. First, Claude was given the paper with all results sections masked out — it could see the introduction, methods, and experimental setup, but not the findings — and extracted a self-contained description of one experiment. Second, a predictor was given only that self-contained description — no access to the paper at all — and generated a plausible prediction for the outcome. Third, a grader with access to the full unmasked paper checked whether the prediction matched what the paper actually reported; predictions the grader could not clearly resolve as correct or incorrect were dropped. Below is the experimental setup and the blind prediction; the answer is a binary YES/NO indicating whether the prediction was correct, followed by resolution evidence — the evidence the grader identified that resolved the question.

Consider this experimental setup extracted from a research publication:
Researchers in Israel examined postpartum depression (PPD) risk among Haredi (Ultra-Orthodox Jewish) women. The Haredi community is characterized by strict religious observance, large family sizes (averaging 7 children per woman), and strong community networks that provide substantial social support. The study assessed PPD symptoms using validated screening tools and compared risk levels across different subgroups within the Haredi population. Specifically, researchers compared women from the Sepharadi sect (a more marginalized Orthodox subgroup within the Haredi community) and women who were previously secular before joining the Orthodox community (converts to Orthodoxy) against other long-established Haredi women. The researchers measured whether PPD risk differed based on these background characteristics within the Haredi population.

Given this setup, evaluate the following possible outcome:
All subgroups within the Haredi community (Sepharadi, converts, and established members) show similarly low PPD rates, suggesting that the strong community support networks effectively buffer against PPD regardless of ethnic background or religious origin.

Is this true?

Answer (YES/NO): NO